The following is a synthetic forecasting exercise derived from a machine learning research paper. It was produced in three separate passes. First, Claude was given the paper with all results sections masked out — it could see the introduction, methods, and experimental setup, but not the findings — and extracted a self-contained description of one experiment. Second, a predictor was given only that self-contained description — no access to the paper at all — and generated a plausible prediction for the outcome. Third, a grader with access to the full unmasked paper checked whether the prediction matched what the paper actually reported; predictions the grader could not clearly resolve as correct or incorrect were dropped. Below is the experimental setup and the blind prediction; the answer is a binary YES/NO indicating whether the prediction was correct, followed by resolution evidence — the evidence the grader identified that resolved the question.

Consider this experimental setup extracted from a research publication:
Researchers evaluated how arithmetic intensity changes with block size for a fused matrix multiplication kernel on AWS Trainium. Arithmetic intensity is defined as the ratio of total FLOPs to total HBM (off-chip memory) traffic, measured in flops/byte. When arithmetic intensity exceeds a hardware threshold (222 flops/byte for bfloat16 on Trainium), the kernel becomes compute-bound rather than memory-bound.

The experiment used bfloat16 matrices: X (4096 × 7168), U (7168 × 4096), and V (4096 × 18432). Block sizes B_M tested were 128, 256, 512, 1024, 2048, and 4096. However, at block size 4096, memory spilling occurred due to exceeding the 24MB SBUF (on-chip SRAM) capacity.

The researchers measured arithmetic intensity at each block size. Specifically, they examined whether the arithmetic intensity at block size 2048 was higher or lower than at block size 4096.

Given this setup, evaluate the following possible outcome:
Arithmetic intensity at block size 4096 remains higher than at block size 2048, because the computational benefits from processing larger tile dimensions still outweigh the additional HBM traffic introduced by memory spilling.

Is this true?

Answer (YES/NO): NO